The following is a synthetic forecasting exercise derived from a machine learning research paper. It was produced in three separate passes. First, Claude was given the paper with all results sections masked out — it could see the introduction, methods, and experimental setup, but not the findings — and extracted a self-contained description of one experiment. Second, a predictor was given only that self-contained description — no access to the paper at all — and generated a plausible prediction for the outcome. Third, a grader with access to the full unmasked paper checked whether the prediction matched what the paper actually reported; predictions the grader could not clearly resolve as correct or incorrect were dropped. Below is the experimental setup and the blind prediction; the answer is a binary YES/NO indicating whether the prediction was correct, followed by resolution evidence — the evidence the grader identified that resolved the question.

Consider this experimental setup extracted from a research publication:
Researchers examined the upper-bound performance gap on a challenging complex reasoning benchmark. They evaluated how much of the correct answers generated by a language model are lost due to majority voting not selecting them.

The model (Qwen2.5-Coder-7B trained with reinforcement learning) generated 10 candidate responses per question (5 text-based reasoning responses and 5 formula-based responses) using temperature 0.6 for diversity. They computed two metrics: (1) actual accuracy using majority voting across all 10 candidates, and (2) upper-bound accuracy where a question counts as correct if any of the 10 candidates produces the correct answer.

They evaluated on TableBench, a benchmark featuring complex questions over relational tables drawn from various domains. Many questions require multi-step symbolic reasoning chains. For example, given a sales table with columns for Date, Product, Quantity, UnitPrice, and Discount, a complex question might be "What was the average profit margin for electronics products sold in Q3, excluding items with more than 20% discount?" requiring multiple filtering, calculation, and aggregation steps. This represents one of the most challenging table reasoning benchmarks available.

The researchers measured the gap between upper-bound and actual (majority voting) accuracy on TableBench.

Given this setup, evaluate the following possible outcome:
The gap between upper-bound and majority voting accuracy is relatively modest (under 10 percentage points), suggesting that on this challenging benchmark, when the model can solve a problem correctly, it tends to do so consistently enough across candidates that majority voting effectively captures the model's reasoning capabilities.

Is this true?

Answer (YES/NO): NO